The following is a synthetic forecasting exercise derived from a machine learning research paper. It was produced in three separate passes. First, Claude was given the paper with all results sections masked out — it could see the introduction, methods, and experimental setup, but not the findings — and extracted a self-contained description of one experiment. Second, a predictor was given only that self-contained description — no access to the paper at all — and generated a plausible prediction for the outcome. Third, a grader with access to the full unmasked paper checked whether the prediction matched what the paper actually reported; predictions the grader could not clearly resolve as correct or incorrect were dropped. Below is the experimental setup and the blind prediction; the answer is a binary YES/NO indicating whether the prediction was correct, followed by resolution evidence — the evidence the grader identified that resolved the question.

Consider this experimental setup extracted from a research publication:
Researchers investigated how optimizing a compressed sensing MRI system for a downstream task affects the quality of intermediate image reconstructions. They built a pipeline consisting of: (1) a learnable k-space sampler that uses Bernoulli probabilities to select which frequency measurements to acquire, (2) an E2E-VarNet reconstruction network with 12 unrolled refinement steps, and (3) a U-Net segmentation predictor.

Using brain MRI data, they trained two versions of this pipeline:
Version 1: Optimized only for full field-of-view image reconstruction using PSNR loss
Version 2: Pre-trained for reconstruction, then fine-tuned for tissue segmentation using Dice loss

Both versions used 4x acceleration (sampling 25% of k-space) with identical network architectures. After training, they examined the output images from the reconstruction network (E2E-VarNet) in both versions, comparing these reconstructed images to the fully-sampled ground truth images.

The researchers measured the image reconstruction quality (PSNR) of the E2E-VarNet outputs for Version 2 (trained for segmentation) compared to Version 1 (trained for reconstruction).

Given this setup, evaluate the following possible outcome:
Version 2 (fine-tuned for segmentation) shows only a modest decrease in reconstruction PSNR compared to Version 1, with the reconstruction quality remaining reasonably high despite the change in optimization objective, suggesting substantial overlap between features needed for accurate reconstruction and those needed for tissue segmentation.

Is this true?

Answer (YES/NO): NO